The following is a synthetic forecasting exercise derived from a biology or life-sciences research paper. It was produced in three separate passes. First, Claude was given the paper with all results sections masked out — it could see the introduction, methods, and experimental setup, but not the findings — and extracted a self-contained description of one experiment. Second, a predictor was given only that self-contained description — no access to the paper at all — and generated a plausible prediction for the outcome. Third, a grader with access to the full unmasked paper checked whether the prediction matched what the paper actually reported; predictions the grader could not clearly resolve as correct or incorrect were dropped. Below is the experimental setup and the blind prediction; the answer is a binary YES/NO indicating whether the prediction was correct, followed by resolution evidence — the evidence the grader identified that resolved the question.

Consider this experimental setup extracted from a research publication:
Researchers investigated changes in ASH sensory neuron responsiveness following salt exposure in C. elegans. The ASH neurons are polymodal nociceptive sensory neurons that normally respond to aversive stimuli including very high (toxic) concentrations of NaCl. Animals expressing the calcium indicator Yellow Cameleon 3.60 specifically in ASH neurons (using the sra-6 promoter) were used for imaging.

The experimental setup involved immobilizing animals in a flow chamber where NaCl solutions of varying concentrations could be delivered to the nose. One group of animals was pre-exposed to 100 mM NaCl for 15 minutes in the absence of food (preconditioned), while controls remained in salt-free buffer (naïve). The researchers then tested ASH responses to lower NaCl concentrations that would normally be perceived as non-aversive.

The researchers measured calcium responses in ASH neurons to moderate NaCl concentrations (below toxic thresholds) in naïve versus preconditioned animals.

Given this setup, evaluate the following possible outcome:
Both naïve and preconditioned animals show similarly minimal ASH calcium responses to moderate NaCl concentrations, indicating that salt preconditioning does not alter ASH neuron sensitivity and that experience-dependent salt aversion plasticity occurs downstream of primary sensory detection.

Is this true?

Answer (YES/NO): NO